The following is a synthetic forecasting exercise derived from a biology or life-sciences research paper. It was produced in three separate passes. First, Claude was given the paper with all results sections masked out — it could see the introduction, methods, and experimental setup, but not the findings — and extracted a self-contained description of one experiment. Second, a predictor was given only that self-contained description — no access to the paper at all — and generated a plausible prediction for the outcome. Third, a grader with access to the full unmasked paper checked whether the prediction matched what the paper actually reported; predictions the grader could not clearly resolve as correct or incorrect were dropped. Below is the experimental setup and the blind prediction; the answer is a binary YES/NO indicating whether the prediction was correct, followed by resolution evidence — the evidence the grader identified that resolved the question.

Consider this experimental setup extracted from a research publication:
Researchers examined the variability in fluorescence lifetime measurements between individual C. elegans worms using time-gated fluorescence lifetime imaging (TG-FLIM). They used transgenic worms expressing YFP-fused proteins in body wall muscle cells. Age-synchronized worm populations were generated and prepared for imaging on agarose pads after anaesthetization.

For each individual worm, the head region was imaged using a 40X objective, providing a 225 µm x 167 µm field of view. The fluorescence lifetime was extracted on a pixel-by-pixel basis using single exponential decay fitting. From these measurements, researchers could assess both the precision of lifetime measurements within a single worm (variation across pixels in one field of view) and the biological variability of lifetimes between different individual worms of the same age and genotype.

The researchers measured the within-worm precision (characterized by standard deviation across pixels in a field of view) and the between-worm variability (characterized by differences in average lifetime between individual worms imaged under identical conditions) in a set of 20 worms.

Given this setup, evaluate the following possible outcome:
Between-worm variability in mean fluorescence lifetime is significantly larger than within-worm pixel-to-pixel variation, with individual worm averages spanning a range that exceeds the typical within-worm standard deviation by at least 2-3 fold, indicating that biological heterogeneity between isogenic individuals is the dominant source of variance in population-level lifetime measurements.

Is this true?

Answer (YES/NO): NO